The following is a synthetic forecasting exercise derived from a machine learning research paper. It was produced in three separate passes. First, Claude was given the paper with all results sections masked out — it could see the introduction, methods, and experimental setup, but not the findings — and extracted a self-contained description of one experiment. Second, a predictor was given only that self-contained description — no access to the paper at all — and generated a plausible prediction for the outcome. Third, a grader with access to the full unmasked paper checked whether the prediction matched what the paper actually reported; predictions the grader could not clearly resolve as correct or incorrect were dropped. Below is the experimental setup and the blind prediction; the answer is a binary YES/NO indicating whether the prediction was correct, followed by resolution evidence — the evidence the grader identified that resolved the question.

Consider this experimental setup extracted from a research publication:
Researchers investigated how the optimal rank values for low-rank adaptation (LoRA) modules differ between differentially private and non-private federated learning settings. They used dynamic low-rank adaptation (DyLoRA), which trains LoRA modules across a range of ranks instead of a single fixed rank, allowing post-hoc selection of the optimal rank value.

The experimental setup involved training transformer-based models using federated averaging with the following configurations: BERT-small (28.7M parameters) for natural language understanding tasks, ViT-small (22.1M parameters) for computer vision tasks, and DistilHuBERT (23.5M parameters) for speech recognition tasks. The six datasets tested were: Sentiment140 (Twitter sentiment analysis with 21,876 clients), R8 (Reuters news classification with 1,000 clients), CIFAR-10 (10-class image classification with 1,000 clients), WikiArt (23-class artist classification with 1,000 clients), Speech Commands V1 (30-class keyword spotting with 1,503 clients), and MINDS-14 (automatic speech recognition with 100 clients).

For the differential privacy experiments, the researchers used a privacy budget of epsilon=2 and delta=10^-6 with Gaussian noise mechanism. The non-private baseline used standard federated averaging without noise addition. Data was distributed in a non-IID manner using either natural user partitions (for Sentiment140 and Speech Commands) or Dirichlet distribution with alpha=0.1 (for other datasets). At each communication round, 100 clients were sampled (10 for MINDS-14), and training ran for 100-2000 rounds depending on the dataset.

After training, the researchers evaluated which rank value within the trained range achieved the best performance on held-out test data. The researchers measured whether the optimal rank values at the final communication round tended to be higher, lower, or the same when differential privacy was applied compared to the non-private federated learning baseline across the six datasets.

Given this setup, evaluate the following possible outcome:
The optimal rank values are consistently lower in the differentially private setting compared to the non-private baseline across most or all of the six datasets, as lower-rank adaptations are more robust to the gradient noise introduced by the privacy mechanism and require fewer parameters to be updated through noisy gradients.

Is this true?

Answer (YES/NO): NO